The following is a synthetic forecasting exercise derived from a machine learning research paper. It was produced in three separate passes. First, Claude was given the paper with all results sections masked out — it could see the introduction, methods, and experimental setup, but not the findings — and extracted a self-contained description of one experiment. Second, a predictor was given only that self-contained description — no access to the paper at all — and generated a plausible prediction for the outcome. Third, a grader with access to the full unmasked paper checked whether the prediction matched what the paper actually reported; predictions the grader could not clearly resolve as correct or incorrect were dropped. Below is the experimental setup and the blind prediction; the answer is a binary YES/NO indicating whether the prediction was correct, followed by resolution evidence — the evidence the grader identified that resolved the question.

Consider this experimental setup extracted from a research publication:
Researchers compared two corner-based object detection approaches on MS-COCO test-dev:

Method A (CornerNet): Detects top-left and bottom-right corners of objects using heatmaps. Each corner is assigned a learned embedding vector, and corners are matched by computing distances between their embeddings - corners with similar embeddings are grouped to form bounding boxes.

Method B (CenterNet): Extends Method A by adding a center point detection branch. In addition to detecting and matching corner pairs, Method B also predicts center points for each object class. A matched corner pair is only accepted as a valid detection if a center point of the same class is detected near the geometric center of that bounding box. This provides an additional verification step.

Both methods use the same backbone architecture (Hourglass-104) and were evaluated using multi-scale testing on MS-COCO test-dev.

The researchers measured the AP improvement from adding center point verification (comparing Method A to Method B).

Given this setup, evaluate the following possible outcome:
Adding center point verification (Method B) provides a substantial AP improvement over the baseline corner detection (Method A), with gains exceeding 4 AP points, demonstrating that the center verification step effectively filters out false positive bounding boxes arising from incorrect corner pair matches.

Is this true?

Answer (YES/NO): YES